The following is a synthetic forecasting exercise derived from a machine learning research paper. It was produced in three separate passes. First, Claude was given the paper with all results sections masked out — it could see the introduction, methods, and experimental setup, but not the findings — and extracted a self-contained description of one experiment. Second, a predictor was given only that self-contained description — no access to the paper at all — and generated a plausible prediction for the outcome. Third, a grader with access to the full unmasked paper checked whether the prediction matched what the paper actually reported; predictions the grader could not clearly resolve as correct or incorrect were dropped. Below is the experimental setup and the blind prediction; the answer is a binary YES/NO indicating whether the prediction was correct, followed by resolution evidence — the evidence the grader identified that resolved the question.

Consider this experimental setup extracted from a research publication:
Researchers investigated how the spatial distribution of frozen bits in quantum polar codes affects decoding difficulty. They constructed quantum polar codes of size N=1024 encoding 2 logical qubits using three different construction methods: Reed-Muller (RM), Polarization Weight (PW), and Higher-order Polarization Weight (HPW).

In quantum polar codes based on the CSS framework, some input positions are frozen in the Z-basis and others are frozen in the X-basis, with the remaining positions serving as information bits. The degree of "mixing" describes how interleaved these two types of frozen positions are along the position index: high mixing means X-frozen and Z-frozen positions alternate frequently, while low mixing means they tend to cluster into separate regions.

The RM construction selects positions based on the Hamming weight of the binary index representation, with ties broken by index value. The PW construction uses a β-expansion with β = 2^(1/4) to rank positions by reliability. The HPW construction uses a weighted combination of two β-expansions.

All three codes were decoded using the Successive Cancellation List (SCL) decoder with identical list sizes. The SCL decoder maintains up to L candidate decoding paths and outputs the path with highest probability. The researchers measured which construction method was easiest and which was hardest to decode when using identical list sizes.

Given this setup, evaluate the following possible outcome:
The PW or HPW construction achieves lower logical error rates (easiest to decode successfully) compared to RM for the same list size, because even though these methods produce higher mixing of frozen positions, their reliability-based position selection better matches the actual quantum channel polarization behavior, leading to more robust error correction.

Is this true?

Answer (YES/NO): NO